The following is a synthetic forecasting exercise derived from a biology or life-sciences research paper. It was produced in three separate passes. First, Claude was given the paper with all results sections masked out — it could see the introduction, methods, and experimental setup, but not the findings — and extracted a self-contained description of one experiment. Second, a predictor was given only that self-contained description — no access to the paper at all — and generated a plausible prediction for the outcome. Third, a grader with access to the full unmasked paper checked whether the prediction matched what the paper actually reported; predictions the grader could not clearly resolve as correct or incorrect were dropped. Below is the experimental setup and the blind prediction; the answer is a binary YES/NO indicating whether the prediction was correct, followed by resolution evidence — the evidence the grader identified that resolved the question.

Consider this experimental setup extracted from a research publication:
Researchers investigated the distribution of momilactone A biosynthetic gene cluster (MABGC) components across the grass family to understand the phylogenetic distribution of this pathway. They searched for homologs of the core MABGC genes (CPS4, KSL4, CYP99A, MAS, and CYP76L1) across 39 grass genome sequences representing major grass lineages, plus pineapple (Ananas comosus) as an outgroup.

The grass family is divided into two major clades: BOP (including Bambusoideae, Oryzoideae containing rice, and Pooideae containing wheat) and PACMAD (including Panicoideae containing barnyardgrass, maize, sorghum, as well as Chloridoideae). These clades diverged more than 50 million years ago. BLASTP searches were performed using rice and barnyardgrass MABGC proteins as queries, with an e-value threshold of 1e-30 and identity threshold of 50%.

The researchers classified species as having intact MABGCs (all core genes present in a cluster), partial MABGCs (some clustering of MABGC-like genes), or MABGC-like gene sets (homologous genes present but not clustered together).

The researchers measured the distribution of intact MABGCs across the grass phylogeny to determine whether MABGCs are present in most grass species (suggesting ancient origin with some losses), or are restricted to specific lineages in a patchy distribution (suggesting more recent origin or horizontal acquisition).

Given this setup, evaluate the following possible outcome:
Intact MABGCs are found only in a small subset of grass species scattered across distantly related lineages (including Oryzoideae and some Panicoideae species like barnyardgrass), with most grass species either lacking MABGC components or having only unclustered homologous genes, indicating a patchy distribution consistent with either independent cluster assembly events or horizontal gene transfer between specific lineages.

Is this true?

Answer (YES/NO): YES